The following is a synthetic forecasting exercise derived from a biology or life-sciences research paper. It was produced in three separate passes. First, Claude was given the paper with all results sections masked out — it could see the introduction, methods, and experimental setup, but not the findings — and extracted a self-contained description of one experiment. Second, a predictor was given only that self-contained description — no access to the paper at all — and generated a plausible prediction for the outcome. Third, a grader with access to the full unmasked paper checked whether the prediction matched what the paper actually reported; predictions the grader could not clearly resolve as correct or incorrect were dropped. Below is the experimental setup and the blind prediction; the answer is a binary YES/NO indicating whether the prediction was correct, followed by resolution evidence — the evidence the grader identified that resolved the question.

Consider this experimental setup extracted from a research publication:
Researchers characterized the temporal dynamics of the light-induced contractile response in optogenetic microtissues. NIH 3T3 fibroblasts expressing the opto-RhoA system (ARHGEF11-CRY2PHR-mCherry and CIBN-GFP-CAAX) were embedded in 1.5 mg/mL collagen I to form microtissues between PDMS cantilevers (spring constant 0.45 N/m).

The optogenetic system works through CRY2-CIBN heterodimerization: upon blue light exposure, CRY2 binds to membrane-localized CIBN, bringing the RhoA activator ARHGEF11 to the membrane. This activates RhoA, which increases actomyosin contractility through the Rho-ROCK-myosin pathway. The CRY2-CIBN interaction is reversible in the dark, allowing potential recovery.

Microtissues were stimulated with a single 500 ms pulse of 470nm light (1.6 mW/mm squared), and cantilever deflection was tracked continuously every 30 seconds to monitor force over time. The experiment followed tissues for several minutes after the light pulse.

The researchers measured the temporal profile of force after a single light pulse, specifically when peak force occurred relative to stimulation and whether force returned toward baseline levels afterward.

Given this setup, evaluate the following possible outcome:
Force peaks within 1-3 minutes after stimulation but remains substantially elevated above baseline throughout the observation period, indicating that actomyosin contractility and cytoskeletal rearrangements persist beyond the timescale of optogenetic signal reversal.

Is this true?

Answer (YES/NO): NO